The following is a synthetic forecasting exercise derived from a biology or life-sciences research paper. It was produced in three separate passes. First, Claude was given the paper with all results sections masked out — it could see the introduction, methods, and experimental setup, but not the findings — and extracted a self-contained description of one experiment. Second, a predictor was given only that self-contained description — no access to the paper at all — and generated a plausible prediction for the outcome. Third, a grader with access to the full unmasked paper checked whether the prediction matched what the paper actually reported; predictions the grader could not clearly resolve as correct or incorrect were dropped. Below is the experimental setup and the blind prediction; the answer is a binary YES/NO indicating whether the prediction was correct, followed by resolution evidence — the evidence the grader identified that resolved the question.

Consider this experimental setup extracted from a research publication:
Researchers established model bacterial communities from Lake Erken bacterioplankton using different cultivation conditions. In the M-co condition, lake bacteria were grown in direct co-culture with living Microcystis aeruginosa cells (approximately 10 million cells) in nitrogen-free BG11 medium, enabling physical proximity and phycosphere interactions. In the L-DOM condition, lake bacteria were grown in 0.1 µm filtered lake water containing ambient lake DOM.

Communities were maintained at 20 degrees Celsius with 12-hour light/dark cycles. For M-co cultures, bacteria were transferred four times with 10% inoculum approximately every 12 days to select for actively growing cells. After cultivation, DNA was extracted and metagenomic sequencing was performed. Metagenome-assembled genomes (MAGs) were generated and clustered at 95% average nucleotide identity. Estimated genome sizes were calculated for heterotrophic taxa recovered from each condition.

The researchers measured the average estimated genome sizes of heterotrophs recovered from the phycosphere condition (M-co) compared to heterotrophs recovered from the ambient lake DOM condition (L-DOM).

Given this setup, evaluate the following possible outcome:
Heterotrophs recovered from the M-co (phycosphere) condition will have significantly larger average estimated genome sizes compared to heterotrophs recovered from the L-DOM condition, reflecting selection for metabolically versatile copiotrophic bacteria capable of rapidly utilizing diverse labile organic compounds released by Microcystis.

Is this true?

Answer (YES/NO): YES